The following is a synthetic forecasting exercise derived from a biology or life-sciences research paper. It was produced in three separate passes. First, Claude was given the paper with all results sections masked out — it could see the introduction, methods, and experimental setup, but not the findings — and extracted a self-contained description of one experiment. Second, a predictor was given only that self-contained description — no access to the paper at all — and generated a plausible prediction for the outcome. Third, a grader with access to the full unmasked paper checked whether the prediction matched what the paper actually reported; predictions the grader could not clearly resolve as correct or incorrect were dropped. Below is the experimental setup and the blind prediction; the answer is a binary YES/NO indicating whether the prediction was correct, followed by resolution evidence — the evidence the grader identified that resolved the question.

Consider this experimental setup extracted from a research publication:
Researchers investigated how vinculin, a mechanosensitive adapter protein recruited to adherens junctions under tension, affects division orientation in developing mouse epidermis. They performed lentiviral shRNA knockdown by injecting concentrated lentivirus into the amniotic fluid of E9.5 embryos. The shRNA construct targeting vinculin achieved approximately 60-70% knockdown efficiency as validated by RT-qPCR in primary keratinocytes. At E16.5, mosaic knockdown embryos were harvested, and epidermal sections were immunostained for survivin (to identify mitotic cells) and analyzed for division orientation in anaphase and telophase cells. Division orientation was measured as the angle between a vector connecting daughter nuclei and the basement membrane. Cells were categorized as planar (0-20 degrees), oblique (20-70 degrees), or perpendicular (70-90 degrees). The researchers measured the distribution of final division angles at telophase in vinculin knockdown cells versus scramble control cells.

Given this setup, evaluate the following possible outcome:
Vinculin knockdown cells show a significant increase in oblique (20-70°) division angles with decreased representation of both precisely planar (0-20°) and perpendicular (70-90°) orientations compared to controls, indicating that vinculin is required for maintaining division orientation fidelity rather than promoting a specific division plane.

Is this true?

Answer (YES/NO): YES